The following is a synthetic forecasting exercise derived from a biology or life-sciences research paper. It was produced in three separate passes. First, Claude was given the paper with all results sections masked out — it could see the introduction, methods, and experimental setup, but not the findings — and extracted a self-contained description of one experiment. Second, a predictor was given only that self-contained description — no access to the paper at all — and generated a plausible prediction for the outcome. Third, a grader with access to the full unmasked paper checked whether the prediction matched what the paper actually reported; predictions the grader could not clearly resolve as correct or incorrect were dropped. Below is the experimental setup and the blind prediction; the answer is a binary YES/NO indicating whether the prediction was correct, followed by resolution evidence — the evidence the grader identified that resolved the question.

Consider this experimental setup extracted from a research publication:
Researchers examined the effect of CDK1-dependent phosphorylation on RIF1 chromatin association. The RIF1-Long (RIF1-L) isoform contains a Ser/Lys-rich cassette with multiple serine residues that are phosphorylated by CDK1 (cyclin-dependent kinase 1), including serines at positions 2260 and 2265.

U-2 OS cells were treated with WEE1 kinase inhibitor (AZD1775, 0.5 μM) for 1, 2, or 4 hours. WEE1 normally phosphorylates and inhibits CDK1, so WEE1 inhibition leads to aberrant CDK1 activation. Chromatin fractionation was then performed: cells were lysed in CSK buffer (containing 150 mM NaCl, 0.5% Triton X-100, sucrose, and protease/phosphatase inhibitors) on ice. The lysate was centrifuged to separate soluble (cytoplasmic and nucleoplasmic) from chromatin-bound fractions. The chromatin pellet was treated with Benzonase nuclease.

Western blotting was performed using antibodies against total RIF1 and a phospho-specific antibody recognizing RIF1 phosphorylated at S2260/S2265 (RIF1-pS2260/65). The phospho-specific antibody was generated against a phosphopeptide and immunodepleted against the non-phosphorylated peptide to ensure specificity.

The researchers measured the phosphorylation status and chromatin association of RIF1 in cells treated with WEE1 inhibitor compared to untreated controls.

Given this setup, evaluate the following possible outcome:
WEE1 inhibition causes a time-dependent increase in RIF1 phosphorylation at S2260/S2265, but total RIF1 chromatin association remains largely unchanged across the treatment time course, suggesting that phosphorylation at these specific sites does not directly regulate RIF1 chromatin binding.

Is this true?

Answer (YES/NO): NO